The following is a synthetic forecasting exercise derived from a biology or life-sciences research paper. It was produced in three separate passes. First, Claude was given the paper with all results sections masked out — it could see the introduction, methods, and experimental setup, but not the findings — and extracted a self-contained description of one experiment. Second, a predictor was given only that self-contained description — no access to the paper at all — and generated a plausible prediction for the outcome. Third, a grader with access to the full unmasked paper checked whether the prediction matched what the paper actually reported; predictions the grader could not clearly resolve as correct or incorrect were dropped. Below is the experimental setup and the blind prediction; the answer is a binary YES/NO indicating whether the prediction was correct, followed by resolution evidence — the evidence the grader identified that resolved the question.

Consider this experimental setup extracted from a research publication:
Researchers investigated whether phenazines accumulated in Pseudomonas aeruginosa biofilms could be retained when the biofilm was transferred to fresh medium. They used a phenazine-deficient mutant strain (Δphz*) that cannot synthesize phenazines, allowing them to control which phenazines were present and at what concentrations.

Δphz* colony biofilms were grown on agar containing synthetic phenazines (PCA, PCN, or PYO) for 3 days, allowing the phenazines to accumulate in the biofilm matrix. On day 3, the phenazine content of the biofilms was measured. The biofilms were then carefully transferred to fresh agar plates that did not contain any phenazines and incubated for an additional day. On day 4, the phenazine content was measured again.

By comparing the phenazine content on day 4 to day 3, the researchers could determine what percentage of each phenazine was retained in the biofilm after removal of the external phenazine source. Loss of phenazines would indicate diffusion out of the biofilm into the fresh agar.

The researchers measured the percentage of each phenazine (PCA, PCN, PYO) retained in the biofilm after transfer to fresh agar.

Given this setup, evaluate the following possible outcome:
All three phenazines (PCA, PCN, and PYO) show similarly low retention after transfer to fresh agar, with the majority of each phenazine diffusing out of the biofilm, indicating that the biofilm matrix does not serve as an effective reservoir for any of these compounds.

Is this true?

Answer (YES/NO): NO